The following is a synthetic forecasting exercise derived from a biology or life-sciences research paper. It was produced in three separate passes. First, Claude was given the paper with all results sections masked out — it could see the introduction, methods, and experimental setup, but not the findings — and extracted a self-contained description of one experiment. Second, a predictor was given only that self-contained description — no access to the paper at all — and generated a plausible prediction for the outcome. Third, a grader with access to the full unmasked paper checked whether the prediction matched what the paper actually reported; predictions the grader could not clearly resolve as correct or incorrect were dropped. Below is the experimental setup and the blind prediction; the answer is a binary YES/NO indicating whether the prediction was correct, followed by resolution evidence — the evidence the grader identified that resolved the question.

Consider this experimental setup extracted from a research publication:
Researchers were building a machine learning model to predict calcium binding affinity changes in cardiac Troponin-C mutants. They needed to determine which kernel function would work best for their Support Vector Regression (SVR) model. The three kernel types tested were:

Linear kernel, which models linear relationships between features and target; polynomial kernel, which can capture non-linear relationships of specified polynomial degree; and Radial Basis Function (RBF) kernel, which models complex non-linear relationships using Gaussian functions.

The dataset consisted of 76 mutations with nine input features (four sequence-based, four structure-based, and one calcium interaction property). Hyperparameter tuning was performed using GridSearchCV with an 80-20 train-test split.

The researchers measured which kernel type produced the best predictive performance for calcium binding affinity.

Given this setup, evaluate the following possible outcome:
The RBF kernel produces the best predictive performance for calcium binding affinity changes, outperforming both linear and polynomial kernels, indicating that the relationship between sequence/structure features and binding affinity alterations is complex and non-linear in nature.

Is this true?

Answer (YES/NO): NO